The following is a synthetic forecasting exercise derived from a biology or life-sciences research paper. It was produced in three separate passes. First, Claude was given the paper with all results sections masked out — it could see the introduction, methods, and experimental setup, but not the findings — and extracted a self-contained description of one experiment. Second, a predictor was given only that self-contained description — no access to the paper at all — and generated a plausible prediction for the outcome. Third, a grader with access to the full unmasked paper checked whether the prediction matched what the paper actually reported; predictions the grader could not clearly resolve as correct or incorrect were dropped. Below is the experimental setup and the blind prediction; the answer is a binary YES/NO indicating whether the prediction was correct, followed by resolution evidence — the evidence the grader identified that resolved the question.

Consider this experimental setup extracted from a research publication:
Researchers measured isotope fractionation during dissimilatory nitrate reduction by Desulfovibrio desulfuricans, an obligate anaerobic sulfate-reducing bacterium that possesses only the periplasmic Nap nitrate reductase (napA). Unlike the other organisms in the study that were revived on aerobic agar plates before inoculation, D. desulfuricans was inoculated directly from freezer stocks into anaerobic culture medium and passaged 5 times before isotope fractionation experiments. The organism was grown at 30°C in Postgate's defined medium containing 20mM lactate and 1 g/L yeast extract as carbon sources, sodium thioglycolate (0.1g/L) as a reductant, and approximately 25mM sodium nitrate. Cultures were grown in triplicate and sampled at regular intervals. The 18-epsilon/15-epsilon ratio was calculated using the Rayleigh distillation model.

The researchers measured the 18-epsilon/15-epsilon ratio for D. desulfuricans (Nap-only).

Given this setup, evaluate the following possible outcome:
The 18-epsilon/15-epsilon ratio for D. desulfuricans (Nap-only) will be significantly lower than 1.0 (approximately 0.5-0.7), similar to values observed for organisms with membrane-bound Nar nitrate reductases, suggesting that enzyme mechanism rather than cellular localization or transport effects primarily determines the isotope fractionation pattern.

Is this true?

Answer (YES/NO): NO